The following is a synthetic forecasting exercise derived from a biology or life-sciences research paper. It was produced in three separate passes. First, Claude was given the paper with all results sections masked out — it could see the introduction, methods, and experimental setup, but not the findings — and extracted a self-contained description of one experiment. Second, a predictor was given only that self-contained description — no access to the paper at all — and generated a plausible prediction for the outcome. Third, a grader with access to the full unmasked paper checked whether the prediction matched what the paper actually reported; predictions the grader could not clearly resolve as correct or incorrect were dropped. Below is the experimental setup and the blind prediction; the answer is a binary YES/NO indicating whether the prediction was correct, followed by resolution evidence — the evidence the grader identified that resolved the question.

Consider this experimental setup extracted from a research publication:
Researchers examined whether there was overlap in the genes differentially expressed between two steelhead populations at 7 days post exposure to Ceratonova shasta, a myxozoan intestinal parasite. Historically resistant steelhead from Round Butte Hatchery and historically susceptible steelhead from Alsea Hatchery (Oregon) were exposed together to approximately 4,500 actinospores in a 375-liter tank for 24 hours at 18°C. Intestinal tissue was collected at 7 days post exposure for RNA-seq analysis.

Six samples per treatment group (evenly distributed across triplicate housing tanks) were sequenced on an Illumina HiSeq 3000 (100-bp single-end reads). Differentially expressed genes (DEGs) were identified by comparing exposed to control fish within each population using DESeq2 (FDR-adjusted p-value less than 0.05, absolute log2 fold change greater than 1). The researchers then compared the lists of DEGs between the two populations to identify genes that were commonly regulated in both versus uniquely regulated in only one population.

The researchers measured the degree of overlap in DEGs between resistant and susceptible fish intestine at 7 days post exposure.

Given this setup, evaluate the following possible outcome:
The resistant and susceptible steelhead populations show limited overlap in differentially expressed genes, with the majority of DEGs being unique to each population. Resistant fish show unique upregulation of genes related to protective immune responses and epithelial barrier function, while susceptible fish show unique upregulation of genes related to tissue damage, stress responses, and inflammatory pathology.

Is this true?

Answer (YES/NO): NO